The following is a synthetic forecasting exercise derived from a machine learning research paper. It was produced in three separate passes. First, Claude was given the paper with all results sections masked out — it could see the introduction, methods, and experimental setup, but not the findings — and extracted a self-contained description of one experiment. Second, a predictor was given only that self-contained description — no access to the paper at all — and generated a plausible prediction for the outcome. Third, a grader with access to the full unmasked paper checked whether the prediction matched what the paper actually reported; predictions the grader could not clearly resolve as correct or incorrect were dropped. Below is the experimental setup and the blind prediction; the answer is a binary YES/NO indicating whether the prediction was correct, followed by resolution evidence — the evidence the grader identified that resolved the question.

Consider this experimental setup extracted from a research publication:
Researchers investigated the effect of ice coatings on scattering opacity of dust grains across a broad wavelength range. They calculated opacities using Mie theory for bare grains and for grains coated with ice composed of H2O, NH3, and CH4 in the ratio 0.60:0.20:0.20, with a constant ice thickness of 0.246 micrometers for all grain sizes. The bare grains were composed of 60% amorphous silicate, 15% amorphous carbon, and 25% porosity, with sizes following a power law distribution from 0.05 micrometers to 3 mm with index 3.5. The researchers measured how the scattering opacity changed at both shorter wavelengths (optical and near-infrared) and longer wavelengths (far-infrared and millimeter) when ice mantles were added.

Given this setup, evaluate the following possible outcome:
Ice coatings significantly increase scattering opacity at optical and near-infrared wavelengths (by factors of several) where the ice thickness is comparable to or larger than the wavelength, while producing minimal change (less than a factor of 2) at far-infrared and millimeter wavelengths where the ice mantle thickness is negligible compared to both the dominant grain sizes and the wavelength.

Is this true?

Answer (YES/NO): NO